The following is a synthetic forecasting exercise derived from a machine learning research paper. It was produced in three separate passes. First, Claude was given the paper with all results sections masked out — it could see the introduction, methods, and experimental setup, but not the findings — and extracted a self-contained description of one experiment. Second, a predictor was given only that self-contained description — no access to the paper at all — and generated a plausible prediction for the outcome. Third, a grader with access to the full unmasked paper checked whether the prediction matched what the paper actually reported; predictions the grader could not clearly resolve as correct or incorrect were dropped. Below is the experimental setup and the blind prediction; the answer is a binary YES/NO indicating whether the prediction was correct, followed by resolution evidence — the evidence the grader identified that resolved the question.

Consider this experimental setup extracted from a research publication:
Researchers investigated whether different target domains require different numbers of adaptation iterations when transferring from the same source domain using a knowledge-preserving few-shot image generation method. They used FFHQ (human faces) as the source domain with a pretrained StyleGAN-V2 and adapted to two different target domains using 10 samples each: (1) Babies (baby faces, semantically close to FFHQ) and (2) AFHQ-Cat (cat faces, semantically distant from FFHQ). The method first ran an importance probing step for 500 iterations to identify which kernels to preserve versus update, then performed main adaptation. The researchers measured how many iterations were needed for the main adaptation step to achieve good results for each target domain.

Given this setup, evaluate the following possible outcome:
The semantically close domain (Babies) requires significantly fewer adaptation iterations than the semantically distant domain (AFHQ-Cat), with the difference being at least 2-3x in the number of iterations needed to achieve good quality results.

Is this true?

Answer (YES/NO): NO